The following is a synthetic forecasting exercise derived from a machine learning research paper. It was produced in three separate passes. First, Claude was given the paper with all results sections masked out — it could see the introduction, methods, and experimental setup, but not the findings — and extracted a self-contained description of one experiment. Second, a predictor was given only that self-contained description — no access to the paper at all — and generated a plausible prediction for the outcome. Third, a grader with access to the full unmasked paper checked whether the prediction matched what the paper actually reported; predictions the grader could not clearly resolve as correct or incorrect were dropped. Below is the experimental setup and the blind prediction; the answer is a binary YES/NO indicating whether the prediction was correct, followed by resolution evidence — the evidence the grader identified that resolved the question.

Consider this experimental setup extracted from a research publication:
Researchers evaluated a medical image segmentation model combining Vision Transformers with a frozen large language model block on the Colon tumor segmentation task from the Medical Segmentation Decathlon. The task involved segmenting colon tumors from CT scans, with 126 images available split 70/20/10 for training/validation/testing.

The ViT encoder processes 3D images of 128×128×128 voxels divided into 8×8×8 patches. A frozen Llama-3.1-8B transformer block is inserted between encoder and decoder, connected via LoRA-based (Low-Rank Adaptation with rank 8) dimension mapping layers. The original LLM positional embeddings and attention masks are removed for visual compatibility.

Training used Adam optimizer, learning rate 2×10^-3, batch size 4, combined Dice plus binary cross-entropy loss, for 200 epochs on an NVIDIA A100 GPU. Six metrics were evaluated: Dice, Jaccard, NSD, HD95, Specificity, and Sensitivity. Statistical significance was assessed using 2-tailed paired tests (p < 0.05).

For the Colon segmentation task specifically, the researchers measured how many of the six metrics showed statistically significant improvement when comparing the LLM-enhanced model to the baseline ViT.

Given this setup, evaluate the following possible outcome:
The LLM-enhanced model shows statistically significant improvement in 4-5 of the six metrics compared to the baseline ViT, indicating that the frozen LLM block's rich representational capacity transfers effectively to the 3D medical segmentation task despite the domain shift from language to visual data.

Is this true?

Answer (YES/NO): YES